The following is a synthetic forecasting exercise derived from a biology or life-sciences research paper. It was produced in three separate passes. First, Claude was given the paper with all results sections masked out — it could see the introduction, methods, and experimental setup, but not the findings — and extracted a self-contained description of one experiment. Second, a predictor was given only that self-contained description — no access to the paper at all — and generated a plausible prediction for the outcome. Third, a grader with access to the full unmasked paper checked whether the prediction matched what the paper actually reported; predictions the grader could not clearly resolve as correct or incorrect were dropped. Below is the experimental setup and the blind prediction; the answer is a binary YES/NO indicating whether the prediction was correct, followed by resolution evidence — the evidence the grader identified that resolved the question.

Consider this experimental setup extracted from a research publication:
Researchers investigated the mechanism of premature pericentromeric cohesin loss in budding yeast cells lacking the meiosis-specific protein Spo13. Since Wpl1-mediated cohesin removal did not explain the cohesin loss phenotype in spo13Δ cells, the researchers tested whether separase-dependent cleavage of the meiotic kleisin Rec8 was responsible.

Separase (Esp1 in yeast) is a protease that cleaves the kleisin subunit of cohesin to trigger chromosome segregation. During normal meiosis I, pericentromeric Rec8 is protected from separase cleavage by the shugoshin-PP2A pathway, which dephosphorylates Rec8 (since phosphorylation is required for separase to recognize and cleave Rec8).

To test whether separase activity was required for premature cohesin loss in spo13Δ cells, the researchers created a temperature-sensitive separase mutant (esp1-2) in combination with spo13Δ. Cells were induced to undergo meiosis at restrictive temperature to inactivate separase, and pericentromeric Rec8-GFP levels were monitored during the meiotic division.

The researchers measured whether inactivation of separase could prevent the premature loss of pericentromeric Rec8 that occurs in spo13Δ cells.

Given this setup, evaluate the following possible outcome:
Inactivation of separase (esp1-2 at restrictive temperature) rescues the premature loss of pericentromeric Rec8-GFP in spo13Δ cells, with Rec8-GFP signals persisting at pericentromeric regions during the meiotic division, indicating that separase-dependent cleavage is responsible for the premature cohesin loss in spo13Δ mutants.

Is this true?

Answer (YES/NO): YES